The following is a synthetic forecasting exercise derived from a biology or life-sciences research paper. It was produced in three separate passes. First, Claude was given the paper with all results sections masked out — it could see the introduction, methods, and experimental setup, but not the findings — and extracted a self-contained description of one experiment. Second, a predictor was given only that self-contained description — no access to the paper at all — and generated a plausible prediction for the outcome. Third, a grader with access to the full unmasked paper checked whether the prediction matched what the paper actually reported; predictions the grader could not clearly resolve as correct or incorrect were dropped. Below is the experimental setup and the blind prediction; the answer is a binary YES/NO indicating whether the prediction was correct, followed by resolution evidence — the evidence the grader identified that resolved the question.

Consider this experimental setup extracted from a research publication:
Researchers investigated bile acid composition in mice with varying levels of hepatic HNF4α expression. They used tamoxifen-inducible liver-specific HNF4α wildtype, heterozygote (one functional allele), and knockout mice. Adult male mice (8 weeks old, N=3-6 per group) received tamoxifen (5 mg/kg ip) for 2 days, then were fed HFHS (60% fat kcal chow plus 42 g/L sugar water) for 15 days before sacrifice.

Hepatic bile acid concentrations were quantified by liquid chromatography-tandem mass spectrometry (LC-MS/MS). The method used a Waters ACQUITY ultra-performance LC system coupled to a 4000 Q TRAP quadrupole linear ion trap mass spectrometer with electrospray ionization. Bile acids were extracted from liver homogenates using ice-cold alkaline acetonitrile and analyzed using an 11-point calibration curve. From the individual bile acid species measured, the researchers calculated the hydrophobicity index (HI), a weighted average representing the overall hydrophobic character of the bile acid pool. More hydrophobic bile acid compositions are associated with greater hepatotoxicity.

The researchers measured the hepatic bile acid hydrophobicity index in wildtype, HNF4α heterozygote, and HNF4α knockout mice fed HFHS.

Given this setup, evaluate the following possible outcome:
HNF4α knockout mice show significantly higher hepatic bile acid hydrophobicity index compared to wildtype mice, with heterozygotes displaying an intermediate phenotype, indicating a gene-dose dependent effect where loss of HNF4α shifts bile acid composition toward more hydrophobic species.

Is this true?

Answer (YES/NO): NO